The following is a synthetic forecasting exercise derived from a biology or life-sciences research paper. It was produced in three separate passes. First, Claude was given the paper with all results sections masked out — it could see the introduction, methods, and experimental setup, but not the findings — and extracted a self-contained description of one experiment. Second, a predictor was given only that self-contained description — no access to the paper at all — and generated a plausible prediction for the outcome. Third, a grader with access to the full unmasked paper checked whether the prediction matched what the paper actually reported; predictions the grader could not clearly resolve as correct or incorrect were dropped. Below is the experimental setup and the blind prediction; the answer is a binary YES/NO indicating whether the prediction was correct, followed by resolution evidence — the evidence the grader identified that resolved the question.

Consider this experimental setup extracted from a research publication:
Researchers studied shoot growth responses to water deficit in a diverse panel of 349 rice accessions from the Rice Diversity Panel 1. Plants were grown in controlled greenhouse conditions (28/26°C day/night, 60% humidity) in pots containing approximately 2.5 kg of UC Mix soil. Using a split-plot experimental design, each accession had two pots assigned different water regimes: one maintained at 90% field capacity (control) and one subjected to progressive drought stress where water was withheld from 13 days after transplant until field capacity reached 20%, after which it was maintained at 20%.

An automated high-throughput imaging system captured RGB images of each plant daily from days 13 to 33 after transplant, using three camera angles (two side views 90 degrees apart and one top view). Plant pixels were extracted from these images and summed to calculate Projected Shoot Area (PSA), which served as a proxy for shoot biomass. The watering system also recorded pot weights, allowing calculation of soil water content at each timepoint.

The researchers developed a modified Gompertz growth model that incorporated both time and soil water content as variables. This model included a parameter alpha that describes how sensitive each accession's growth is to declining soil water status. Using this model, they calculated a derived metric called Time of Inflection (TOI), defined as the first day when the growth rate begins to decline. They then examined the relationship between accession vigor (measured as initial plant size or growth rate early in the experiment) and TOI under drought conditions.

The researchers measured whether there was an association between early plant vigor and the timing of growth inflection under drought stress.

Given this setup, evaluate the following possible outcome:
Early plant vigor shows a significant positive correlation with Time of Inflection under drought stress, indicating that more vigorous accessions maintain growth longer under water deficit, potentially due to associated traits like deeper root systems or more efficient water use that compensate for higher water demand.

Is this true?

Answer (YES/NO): NO